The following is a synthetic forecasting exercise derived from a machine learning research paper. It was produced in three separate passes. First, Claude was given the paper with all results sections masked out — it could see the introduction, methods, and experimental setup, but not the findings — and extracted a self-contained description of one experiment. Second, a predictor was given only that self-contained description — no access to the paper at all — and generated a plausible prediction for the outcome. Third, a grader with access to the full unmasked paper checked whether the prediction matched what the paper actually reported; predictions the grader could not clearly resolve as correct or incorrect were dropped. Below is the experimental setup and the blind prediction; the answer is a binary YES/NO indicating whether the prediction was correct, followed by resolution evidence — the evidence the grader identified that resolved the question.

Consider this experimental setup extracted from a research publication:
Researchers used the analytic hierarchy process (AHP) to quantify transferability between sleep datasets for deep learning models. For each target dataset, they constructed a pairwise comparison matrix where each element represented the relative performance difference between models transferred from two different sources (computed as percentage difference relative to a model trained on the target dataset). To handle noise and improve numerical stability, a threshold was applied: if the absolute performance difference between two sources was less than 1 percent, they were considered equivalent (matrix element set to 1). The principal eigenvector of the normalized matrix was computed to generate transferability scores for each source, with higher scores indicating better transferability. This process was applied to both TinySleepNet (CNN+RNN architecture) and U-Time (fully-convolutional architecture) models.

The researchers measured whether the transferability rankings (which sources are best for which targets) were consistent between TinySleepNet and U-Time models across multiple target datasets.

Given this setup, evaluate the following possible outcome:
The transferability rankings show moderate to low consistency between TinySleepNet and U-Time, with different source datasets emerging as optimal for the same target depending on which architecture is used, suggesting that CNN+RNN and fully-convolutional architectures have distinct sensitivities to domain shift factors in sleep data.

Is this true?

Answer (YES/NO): YES